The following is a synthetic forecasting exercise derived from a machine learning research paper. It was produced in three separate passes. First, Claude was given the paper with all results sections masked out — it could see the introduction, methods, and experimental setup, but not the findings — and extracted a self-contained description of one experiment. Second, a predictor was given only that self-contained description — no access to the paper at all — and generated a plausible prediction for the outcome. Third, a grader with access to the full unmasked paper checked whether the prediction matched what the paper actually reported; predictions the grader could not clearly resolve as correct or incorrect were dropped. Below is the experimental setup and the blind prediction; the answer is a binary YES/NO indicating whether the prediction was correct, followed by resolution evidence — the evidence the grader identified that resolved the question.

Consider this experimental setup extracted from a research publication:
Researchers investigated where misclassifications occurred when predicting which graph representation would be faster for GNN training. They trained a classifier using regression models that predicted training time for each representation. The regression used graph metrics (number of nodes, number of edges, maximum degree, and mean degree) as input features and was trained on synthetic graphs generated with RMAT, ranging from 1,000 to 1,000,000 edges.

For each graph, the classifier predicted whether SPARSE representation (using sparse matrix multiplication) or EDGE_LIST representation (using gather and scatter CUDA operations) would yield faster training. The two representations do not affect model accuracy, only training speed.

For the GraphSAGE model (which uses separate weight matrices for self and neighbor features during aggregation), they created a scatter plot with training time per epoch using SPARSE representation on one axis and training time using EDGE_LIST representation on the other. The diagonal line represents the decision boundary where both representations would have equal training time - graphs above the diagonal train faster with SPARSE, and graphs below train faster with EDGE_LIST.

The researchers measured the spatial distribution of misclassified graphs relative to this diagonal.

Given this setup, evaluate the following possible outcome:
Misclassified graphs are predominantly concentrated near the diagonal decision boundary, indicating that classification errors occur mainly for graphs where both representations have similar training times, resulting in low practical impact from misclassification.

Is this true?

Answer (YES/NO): YES